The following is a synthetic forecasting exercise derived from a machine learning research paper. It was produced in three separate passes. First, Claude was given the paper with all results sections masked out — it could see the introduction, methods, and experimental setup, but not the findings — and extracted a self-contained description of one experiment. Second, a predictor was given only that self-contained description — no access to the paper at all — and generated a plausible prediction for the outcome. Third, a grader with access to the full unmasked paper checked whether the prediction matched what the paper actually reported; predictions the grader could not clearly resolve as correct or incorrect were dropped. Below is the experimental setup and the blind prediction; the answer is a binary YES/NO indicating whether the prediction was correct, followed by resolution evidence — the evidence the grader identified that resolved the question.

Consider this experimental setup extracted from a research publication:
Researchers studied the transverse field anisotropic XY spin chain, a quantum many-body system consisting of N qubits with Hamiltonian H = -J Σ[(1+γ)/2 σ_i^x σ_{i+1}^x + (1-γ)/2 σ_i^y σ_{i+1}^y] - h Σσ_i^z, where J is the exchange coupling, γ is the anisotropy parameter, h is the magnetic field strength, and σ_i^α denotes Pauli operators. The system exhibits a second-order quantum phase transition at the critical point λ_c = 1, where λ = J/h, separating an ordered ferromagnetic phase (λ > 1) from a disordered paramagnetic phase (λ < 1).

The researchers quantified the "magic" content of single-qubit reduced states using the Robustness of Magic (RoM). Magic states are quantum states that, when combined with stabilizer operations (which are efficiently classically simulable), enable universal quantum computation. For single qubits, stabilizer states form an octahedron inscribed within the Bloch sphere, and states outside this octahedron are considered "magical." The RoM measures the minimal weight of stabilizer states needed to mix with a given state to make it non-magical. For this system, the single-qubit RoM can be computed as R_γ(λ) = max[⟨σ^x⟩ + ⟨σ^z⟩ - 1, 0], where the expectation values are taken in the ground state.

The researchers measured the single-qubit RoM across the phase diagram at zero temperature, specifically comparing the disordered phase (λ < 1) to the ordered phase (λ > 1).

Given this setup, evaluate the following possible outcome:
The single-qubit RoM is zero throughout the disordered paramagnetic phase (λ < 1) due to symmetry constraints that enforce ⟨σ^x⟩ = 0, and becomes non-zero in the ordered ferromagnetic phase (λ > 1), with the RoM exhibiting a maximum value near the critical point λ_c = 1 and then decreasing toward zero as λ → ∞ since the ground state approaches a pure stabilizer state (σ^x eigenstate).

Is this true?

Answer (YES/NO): NO